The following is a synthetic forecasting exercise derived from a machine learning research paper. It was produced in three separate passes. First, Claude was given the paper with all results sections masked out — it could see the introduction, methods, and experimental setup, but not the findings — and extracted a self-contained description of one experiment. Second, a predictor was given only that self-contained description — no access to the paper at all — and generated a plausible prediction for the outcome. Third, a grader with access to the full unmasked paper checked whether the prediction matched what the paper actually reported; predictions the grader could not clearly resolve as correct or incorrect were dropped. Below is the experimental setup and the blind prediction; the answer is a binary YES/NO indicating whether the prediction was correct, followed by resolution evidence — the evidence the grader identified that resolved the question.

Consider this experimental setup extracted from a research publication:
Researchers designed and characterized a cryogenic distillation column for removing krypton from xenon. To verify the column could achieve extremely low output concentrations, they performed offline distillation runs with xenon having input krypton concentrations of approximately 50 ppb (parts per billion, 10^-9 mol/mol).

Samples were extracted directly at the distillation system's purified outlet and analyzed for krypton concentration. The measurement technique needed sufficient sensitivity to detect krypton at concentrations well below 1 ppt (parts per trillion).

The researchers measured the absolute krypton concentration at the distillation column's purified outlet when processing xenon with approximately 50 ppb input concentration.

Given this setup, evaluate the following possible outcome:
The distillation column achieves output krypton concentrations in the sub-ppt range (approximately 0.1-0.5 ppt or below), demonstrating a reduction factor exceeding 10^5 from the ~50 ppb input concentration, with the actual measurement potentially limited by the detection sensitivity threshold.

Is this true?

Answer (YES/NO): YES